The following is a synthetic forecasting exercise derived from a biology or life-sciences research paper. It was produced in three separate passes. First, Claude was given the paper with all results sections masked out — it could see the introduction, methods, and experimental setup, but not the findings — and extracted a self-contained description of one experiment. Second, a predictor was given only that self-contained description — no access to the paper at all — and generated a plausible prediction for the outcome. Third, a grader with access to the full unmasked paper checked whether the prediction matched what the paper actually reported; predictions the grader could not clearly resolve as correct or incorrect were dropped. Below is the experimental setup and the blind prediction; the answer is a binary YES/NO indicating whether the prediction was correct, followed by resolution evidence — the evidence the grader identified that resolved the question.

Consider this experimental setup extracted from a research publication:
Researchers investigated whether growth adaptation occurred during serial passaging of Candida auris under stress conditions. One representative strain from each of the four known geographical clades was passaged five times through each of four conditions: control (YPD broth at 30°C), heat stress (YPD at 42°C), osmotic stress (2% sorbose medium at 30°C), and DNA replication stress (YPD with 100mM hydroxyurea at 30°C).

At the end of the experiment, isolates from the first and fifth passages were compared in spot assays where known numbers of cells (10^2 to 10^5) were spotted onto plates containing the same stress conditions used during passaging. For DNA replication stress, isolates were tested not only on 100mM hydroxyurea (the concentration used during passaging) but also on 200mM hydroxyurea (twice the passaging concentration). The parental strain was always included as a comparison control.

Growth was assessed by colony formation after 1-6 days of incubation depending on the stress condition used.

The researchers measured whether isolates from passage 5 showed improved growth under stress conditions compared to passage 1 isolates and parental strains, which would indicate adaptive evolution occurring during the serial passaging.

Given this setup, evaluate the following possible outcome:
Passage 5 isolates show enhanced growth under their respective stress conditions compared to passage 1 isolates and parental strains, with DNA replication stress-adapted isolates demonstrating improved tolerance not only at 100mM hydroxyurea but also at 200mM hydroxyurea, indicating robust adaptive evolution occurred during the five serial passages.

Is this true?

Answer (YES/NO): NO